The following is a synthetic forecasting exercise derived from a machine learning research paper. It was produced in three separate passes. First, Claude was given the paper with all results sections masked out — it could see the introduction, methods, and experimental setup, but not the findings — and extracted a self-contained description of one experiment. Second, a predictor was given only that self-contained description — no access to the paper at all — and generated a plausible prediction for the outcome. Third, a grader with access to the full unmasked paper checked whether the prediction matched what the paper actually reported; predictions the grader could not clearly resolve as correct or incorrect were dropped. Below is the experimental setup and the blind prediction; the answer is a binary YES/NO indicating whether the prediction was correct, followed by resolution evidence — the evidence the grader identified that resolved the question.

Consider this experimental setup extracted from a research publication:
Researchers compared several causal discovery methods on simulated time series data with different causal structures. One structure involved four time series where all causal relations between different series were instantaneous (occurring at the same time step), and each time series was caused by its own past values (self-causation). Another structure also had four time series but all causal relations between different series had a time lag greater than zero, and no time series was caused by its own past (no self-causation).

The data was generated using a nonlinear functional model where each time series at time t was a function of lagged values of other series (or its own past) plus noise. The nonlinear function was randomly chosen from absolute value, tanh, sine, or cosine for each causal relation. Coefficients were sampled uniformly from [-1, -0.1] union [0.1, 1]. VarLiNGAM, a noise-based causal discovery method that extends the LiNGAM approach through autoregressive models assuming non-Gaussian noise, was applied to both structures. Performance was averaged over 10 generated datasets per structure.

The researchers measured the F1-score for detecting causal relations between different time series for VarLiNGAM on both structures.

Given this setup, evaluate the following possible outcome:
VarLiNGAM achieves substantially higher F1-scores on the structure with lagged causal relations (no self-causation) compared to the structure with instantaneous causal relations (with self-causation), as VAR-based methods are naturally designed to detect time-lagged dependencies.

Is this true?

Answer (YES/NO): NO